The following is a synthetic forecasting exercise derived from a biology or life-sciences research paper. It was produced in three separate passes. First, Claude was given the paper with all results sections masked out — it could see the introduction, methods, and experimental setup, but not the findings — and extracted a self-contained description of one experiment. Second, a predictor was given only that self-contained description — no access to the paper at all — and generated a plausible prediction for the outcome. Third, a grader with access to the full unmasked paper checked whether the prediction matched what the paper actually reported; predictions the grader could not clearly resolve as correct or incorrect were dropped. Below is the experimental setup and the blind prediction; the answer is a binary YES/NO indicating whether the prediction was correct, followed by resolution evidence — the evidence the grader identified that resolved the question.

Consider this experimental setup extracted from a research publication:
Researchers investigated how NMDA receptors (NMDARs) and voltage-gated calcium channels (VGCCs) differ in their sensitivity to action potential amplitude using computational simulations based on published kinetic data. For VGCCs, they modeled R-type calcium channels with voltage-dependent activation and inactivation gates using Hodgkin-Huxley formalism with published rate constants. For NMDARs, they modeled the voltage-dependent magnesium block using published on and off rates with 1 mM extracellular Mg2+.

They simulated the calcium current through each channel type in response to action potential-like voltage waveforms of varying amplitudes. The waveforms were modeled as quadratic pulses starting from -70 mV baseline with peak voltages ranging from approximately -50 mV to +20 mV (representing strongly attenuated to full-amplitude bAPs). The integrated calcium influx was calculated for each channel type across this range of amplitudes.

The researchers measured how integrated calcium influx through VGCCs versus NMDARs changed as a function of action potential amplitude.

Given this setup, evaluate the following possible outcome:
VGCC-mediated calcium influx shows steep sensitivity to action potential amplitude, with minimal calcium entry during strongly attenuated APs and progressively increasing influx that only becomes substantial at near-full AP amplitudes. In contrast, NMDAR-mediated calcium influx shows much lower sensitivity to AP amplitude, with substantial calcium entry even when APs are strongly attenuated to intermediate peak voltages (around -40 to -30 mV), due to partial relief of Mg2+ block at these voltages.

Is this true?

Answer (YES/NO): YES